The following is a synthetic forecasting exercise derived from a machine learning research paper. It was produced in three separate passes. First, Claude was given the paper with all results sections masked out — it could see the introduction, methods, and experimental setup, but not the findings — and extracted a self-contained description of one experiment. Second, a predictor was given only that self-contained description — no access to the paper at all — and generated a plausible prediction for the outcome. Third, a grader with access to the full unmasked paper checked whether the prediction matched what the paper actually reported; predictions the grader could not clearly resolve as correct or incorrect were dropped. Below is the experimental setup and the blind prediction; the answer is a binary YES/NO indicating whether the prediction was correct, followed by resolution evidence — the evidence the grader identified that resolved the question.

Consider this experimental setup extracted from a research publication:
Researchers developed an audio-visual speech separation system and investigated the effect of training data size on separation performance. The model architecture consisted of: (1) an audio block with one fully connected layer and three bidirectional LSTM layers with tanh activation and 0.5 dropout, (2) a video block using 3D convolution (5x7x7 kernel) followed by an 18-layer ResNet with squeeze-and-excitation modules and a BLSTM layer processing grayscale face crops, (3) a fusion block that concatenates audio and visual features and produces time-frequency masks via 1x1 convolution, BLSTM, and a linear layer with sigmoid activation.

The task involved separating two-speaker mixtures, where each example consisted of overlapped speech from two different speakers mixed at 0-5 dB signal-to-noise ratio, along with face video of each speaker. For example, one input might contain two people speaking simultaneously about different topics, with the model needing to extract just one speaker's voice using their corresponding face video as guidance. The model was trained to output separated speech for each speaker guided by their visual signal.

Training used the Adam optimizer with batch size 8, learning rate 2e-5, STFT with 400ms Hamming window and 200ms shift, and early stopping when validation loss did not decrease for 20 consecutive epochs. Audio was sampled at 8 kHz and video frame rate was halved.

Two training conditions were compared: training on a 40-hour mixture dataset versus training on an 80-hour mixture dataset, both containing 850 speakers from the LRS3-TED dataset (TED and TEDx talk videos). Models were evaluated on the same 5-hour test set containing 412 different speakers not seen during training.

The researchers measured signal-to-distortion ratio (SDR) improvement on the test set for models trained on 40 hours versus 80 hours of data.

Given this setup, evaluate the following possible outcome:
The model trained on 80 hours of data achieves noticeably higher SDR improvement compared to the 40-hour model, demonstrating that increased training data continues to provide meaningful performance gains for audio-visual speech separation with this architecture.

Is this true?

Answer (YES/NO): YES